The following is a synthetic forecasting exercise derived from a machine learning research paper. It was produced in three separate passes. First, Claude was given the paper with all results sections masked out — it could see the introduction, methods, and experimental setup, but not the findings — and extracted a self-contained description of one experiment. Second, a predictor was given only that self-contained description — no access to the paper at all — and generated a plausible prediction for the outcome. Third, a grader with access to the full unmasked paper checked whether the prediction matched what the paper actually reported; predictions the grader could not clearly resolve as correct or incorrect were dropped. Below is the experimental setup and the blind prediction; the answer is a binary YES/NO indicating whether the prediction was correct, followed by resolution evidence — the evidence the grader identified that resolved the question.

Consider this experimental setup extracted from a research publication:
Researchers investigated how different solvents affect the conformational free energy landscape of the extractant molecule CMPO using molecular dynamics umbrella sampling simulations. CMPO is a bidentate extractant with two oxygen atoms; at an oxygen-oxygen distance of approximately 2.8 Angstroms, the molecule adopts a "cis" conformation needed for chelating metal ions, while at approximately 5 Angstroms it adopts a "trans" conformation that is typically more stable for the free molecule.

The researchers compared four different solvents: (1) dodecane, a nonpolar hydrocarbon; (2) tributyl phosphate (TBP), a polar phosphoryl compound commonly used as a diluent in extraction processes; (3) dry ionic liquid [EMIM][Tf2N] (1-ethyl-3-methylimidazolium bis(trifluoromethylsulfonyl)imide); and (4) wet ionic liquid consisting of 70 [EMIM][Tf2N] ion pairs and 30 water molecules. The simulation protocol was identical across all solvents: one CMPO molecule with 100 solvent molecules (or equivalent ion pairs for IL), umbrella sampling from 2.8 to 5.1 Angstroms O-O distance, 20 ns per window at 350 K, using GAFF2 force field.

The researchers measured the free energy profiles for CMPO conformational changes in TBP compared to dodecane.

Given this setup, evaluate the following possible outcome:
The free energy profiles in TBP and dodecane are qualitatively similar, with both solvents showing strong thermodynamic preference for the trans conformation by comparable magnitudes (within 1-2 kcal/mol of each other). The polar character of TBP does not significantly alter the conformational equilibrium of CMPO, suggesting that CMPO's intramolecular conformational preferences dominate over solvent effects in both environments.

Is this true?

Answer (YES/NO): NO